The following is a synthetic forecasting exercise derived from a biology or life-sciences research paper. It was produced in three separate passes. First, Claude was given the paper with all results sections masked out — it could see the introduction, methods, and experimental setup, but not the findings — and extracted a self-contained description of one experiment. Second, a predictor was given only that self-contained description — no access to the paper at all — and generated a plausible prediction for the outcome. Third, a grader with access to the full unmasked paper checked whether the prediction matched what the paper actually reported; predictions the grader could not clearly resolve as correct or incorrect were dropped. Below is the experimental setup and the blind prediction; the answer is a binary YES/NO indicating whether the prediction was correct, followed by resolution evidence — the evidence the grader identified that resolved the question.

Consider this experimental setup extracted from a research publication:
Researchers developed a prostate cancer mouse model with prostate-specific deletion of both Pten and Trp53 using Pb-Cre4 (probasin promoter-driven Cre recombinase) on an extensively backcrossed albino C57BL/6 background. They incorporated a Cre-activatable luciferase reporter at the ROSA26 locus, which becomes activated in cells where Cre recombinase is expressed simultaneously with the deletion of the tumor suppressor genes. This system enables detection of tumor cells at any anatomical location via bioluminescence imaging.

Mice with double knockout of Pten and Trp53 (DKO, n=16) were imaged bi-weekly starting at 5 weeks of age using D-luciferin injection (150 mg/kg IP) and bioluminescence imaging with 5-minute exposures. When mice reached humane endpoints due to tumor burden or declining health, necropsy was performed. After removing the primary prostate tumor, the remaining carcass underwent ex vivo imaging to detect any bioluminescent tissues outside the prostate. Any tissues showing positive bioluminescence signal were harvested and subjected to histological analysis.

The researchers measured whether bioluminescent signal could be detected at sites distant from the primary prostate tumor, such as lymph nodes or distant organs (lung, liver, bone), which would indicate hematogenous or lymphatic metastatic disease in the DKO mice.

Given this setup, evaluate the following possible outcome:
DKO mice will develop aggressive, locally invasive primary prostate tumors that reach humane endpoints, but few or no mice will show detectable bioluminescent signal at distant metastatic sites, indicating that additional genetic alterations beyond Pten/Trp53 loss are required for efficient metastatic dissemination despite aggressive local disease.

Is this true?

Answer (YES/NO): YES